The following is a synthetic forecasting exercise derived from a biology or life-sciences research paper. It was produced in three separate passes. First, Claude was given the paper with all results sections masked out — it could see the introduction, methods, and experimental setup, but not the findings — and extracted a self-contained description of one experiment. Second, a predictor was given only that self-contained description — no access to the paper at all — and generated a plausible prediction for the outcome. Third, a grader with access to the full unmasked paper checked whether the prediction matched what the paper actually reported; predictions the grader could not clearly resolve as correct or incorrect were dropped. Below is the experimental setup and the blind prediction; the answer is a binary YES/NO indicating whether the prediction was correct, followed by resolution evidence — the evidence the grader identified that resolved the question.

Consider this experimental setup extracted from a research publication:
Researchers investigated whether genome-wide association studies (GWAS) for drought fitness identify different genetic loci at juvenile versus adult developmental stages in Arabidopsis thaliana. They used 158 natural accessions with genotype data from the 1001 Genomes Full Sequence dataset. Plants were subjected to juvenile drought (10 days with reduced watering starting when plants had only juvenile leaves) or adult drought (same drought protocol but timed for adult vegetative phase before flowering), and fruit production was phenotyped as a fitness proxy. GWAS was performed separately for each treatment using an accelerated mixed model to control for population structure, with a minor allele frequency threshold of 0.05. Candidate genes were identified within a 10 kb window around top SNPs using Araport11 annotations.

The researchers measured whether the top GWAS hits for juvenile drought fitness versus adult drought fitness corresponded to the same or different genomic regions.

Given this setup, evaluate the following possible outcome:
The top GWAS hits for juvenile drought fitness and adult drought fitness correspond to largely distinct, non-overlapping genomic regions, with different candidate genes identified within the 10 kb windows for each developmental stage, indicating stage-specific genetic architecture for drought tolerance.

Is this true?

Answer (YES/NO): YES